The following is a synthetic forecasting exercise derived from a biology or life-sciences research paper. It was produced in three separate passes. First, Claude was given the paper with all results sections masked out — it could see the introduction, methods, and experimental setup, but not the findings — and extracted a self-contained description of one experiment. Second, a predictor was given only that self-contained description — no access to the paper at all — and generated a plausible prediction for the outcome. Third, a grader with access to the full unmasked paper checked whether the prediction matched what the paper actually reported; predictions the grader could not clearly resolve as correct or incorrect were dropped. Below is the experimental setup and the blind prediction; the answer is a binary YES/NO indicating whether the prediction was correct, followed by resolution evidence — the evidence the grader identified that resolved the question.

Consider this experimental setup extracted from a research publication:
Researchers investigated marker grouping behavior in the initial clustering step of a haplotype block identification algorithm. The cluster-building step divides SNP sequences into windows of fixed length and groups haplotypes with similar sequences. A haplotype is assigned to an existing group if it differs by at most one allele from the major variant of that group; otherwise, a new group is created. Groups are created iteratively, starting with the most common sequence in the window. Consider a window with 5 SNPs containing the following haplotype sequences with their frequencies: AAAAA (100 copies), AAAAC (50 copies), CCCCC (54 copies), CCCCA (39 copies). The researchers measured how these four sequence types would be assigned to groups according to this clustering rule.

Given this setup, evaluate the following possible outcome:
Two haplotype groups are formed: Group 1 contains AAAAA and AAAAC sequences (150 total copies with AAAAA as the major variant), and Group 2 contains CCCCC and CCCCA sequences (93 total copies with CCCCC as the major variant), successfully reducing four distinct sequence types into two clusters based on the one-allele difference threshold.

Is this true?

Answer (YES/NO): YES